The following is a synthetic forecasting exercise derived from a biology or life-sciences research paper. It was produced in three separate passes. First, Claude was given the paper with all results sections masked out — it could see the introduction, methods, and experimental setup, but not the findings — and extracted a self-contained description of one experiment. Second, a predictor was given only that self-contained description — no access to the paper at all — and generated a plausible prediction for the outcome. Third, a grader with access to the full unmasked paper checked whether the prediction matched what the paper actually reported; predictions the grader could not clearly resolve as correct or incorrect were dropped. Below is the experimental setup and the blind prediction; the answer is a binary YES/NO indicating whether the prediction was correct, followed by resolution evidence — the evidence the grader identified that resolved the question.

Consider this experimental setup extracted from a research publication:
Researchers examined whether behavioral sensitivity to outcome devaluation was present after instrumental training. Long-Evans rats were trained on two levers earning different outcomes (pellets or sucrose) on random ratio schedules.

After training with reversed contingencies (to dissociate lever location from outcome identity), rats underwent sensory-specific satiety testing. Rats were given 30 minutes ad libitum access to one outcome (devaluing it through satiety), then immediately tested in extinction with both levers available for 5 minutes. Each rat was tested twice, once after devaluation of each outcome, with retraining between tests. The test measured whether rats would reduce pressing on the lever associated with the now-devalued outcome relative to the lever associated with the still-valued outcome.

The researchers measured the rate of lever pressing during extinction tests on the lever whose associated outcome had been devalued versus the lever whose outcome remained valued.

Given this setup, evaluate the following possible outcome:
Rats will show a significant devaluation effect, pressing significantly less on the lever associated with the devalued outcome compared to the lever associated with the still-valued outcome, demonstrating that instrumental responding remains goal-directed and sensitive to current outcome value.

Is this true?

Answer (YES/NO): YES